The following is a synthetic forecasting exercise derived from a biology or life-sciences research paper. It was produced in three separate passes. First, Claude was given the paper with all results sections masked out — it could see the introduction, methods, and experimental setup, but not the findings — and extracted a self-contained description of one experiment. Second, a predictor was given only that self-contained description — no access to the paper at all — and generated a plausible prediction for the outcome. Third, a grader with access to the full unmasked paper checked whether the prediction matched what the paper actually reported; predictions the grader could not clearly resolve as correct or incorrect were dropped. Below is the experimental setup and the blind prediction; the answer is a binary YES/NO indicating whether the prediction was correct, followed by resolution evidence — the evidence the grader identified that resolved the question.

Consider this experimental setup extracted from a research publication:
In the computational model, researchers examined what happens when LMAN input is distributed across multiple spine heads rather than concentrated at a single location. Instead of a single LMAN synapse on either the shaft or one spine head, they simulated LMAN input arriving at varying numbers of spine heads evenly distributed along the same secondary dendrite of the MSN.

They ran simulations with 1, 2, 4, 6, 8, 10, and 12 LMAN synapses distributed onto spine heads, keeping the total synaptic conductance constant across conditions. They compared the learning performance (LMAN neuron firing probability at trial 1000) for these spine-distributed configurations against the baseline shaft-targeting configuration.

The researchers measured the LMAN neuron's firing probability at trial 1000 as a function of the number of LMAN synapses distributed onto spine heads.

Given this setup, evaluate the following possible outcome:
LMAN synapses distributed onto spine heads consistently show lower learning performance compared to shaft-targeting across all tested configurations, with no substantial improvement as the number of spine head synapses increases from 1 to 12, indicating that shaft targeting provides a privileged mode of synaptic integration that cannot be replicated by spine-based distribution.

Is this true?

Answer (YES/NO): NO